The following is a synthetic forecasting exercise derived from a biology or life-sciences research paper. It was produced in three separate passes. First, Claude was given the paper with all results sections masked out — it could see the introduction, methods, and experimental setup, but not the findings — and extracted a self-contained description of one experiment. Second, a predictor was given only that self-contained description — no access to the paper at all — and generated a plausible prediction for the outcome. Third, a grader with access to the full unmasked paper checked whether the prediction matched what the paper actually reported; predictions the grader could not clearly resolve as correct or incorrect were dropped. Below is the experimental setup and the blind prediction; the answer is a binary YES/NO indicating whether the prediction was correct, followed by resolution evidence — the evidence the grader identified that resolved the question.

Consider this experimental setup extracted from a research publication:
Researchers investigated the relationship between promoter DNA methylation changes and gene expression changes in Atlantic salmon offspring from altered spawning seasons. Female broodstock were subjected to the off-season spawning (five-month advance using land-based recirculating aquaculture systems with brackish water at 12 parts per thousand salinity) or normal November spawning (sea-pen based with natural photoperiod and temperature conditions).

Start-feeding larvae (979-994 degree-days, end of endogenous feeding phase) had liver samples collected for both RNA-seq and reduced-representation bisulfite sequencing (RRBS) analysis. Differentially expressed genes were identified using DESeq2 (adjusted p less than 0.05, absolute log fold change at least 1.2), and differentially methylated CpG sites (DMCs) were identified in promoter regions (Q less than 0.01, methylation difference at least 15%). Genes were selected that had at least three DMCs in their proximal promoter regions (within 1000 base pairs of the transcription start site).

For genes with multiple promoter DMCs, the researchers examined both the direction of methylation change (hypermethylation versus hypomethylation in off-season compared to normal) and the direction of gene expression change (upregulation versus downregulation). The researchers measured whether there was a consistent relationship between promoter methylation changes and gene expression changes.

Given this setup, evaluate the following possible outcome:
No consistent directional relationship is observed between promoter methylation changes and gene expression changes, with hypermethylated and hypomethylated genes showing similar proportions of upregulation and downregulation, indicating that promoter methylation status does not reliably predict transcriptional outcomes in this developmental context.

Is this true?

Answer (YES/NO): YES